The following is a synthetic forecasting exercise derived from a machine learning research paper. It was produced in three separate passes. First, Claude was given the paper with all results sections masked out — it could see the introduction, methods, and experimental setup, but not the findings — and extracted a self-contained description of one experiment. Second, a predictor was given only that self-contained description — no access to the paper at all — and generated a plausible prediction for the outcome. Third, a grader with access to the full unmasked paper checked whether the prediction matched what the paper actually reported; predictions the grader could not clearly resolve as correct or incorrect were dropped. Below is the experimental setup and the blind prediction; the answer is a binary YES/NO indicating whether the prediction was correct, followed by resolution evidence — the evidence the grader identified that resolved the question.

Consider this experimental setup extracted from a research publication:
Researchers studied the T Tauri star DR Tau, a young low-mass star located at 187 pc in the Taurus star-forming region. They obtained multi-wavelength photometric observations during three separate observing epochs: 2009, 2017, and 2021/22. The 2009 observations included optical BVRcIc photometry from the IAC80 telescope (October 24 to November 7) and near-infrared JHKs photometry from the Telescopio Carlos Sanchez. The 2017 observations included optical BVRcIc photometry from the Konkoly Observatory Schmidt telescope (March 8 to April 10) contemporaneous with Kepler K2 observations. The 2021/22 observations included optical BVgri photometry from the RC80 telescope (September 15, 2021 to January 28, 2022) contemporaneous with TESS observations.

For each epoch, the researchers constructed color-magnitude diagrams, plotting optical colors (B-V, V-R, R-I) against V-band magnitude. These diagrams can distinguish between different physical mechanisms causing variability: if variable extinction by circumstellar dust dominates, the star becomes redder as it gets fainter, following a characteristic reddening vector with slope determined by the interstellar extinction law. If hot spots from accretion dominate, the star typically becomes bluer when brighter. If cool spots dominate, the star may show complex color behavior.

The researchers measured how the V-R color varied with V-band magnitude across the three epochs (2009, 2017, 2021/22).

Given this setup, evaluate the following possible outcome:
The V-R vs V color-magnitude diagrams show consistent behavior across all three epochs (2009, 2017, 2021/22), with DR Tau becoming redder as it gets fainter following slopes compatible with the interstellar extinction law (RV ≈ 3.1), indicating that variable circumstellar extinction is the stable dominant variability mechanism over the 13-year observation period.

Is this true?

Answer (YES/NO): NO